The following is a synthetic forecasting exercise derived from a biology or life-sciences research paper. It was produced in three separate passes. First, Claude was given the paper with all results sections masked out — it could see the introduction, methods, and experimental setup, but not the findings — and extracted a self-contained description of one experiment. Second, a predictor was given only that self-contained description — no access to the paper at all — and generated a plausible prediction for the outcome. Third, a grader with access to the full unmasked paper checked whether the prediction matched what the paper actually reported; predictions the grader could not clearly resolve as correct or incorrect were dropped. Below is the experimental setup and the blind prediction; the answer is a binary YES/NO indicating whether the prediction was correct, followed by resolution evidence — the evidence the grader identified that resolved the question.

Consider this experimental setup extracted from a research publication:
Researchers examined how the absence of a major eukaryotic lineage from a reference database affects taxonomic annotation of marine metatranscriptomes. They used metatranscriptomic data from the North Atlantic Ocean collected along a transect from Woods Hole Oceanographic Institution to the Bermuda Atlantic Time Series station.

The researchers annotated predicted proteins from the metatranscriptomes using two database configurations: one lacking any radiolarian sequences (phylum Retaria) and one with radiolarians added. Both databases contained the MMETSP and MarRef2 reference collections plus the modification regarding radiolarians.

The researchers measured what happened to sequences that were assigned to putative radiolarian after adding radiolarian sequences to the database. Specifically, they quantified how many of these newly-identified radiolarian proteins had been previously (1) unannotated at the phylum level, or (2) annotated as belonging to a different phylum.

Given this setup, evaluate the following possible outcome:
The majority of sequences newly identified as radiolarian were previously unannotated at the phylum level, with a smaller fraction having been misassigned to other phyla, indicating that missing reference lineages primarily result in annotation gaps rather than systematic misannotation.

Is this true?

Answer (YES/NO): NO